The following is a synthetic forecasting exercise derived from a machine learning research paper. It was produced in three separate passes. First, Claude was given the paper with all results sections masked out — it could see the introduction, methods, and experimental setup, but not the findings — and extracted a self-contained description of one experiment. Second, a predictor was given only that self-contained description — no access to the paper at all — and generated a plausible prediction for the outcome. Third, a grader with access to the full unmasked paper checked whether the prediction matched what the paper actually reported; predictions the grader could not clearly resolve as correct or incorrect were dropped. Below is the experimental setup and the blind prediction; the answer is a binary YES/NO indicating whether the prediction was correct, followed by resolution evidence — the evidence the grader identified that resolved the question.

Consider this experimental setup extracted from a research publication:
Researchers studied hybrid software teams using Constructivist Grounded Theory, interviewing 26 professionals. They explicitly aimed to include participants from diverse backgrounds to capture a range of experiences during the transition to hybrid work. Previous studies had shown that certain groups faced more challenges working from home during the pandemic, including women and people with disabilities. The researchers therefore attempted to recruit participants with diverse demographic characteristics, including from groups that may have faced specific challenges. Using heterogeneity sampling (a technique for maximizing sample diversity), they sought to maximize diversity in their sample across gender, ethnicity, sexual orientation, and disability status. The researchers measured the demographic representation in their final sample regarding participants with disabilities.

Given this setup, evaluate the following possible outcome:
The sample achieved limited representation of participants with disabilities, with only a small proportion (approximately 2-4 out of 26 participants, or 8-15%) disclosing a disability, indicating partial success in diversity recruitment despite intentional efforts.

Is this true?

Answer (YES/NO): NO